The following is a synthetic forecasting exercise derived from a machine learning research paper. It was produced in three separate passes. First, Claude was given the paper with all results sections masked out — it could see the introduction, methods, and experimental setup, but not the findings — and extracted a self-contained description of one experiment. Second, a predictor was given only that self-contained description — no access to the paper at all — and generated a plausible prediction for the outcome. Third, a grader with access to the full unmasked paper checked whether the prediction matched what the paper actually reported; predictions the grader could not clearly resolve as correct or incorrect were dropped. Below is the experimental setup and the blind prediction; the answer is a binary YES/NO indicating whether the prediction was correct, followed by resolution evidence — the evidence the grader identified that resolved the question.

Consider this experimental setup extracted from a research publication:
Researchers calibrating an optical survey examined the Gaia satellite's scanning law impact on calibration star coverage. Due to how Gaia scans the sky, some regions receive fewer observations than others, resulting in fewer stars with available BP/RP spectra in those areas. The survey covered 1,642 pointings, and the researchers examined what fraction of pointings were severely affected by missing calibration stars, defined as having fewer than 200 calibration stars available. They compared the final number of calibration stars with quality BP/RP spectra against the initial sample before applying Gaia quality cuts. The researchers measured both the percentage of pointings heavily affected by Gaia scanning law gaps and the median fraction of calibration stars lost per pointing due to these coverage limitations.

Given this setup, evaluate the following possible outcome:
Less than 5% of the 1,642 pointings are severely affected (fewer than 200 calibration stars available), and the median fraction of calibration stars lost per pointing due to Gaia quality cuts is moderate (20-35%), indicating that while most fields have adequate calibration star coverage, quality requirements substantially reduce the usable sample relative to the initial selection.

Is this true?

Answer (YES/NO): NO